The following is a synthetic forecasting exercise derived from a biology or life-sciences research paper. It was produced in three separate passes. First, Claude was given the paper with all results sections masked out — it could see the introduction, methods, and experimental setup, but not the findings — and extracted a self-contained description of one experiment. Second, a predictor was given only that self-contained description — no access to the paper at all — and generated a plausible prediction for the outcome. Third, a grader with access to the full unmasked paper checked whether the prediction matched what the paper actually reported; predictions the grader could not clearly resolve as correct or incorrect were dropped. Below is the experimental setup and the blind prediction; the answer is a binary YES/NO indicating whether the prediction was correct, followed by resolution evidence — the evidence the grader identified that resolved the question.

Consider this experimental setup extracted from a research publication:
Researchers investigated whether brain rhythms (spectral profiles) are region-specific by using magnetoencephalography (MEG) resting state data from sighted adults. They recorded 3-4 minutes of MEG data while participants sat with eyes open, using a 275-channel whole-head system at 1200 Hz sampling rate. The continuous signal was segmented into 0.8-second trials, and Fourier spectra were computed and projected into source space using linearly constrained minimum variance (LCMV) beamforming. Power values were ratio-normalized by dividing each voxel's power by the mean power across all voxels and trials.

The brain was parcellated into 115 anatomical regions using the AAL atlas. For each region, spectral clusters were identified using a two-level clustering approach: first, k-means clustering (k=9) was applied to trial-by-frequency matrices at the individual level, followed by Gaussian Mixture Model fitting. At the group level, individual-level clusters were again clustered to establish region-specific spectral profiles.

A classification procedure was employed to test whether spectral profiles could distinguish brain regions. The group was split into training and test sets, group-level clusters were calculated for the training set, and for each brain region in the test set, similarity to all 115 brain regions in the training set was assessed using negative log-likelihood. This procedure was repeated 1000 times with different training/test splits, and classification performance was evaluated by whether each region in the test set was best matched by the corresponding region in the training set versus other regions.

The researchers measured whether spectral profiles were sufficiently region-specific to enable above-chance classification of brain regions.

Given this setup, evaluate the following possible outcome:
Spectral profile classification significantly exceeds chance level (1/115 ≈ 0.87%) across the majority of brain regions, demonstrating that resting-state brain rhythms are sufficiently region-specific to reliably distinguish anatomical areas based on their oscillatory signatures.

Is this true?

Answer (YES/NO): YES